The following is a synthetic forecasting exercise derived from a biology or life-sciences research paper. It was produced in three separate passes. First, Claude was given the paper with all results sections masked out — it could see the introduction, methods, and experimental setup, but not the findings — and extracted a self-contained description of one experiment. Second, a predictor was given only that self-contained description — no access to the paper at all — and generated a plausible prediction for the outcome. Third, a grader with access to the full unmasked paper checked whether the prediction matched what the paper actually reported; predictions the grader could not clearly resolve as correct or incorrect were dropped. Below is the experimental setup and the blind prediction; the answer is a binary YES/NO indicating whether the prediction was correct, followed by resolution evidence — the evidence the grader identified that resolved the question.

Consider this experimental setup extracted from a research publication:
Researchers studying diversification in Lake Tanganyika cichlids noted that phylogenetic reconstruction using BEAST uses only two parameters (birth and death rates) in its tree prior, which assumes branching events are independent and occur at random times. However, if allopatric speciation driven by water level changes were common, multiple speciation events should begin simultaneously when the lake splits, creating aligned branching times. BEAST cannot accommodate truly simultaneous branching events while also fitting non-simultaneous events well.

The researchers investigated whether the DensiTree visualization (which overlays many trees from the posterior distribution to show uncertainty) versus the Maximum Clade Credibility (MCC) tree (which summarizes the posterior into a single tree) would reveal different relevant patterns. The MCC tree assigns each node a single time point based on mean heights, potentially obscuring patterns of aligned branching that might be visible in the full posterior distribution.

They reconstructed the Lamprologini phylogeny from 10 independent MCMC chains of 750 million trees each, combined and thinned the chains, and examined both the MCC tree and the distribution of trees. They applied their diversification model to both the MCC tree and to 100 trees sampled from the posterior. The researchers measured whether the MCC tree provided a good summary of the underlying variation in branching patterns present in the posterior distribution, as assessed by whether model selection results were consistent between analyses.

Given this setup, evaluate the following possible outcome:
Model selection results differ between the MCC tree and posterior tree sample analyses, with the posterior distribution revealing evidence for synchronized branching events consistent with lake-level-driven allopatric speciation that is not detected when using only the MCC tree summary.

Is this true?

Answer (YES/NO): YES